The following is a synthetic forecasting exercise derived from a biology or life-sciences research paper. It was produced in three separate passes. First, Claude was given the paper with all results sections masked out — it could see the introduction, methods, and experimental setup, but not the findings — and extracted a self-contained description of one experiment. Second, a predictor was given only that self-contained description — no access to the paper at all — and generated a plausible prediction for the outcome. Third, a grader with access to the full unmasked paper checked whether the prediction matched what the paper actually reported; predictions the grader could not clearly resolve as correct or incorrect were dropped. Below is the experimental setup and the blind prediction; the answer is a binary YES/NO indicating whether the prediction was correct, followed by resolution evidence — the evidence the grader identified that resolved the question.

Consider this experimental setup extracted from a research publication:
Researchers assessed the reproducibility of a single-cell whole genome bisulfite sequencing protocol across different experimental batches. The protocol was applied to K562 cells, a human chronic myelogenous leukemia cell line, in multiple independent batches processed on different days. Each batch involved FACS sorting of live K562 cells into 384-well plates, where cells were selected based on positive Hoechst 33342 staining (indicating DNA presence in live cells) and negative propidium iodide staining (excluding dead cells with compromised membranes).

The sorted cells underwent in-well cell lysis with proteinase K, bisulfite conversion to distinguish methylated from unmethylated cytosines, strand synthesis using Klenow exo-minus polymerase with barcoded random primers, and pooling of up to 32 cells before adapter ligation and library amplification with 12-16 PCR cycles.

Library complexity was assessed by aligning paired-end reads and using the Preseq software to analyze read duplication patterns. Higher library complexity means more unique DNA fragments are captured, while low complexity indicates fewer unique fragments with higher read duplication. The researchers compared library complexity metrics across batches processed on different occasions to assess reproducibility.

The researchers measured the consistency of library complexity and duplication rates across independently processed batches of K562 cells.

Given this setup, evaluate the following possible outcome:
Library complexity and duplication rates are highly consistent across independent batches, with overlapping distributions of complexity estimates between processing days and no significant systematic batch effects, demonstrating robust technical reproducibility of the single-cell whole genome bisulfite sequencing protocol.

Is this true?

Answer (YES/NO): NO